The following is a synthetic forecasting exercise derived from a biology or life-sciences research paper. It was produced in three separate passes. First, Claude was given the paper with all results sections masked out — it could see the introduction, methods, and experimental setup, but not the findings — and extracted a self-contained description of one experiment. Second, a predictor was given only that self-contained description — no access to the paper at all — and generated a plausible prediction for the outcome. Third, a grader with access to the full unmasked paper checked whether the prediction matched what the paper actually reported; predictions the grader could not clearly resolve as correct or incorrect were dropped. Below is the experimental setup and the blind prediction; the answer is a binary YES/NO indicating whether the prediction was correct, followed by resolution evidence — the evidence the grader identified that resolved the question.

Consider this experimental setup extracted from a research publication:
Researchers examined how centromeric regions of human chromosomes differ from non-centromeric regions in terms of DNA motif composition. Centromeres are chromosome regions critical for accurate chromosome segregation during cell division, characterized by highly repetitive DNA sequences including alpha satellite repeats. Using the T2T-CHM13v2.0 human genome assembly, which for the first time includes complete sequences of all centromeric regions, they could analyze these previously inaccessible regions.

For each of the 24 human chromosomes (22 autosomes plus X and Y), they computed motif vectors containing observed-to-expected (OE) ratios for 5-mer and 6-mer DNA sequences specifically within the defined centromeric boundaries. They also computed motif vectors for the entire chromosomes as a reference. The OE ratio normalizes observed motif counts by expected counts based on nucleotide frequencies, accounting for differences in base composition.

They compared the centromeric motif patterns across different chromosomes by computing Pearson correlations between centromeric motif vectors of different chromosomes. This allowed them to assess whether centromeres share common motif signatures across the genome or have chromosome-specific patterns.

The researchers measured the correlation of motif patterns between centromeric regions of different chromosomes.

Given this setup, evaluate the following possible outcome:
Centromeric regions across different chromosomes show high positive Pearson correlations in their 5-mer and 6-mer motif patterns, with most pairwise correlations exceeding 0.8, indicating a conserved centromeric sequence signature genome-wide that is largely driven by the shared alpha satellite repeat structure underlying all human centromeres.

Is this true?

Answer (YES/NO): NO